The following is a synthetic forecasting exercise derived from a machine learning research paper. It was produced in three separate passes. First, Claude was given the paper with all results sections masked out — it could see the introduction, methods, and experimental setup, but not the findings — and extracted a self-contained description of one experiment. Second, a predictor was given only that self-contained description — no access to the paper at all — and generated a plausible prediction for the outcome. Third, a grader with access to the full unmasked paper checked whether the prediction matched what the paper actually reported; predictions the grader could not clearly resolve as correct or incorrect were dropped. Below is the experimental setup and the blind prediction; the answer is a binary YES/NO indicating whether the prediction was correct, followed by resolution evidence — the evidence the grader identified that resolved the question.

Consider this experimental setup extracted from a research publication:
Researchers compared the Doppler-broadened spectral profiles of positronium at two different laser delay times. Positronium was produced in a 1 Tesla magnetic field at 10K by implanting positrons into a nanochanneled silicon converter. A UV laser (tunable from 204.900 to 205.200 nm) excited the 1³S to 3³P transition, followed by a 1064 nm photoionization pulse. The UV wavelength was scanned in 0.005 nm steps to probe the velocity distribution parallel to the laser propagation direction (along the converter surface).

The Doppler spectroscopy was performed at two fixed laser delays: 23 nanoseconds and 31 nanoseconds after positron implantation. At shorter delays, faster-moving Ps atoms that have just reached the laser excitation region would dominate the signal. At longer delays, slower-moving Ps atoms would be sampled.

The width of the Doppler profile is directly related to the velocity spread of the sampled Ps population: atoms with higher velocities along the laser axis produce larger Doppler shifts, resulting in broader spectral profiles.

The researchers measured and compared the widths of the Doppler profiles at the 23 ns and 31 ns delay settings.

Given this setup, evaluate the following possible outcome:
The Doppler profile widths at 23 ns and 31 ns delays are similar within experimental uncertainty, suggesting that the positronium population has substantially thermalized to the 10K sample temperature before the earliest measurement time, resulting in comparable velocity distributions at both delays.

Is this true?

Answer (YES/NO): NO